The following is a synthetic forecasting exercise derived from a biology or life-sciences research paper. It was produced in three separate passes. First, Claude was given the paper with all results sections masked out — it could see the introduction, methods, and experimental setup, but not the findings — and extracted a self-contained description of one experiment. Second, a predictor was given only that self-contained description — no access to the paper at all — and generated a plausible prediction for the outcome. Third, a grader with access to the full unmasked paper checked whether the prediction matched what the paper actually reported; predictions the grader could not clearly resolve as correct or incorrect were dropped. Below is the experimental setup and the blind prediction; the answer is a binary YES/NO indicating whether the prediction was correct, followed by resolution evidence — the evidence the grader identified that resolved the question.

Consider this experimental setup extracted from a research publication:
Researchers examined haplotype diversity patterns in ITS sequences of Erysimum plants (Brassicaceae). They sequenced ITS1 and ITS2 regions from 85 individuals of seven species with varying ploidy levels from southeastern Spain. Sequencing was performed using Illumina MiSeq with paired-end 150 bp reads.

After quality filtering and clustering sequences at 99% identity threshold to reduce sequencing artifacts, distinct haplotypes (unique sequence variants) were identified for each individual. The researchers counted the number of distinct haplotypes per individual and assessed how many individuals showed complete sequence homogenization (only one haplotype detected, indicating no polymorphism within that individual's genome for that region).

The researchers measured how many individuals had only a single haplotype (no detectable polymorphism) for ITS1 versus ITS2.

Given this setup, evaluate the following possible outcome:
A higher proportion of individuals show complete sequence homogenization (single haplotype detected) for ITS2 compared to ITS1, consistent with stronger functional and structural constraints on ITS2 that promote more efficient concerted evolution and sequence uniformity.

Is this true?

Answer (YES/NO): YES